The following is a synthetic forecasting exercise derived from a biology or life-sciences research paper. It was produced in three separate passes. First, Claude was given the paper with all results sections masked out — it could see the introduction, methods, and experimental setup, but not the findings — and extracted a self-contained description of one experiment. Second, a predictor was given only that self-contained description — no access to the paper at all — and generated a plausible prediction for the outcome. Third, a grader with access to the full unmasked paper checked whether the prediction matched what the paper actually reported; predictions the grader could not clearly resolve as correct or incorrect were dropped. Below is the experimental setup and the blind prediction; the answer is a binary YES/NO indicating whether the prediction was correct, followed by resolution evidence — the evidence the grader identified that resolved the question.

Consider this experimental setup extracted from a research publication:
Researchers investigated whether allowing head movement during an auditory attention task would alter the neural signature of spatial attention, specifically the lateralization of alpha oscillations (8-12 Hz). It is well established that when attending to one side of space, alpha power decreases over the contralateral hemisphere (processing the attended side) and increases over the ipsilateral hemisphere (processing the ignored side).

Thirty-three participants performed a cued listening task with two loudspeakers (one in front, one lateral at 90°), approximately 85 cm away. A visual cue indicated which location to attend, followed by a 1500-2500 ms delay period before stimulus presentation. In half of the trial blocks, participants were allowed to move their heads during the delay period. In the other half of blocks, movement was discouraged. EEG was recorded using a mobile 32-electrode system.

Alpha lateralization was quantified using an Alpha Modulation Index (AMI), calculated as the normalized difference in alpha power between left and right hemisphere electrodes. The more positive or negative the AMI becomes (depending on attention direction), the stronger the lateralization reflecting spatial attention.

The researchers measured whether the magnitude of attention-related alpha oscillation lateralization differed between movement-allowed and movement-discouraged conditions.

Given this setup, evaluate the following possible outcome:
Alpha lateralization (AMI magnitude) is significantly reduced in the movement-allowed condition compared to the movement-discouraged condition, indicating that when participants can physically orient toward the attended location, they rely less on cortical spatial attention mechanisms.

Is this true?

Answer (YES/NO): NO